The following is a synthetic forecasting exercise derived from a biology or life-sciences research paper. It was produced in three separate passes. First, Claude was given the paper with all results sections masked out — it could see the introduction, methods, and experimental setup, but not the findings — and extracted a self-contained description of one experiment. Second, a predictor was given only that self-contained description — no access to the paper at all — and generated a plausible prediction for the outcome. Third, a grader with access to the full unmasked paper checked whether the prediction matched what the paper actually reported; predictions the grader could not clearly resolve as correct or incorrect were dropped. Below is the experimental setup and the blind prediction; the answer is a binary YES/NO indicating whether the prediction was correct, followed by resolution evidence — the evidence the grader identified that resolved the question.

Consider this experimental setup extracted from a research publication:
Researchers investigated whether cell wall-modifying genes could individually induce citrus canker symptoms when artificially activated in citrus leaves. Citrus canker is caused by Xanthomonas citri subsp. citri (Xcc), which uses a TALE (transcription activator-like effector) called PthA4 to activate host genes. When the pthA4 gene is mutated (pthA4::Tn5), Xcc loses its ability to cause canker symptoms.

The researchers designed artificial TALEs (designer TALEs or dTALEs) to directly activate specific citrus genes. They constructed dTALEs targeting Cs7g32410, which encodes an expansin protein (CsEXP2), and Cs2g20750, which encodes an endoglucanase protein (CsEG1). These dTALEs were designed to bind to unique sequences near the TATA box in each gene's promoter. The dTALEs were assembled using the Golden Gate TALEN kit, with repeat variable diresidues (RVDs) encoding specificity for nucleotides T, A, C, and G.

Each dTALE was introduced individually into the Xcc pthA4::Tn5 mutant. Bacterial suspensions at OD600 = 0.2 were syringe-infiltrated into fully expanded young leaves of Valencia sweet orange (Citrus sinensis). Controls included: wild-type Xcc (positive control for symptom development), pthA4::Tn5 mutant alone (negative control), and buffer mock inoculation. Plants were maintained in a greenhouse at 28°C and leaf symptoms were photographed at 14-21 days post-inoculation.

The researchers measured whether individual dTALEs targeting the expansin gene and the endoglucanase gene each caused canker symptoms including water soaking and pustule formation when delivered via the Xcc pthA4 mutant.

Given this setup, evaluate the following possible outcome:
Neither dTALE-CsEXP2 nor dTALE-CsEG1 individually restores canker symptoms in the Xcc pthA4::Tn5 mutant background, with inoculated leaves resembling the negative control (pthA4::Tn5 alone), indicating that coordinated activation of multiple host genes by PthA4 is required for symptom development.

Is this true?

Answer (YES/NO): NO